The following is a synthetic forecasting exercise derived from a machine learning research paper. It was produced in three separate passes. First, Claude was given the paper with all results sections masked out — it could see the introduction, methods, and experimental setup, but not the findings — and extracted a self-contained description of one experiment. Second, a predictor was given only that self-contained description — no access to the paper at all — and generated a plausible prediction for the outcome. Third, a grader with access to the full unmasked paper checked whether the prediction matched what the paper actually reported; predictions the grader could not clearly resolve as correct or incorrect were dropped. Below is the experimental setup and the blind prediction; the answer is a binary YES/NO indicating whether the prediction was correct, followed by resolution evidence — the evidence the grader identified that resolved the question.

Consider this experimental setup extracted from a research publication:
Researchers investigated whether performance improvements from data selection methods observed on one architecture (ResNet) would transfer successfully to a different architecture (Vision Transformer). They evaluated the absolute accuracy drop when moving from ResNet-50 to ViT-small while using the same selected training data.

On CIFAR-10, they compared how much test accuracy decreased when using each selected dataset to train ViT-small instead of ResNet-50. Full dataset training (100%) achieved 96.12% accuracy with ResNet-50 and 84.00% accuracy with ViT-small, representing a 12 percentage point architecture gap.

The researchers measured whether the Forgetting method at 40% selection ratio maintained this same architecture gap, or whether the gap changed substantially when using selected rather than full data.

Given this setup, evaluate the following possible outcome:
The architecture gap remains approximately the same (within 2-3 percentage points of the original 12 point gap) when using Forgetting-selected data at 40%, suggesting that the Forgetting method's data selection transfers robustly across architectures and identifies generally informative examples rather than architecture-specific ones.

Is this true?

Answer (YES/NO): NO